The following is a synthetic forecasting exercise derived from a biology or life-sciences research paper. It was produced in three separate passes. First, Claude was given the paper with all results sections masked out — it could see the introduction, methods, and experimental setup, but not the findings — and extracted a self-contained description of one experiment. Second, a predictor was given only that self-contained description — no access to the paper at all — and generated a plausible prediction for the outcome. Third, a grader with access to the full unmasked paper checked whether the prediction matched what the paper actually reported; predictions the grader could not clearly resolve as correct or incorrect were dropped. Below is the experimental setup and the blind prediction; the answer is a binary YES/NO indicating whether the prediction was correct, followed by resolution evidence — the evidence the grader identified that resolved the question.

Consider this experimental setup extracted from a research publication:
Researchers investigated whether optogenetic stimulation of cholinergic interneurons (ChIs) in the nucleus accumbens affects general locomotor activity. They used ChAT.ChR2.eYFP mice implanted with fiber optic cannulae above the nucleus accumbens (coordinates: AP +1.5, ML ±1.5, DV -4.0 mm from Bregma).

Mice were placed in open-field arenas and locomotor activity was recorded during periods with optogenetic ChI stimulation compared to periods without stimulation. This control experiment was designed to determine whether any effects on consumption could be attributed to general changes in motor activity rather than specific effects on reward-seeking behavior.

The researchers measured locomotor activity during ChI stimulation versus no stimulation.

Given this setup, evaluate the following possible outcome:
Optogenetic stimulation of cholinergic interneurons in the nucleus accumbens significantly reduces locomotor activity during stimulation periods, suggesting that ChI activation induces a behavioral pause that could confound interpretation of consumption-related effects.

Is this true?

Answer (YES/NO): NO